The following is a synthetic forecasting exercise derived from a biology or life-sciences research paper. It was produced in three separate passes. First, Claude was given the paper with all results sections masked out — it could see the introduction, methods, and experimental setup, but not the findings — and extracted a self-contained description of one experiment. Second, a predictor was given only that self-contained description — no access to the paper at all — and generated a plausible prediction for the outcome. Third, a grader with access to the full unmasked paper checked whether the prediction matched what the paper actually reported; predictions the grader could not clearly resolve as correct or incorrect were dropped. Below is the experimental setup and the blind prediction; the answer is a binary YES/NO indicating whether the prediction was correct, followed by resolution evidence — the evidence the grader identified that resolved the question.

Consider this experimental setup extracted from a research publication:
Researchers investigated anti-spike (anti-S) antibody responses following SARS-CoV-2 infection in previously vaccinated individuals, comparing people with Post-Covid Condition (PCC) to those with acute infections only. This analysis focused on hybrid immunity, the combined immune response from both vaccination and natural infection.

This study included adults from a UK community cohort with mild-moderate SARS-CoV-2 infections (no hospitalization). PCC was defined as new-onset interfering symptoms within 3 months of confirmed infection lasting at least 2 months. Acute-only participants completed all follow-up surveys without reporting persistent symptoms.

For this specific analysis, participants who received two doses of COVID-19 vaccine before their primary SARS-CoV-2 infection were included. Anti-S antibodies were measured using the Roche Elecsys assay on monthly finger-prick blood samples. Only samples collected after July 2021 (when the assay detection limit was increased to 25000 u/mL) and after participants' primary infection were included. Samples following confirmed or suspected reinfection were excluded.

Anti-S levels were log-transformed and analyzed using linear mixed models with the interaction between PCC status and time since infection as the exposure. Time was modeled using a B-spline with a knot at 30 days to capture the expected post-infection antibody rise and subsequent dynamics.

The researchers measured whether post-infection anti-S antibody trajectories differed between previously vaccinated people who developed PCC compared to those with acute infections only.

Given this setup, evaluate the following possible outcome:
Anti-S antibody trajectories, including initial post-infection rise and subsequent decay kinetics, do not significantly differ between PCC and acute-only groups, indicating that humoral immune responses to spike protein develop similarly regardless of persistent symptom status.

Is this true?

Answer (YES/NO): YES